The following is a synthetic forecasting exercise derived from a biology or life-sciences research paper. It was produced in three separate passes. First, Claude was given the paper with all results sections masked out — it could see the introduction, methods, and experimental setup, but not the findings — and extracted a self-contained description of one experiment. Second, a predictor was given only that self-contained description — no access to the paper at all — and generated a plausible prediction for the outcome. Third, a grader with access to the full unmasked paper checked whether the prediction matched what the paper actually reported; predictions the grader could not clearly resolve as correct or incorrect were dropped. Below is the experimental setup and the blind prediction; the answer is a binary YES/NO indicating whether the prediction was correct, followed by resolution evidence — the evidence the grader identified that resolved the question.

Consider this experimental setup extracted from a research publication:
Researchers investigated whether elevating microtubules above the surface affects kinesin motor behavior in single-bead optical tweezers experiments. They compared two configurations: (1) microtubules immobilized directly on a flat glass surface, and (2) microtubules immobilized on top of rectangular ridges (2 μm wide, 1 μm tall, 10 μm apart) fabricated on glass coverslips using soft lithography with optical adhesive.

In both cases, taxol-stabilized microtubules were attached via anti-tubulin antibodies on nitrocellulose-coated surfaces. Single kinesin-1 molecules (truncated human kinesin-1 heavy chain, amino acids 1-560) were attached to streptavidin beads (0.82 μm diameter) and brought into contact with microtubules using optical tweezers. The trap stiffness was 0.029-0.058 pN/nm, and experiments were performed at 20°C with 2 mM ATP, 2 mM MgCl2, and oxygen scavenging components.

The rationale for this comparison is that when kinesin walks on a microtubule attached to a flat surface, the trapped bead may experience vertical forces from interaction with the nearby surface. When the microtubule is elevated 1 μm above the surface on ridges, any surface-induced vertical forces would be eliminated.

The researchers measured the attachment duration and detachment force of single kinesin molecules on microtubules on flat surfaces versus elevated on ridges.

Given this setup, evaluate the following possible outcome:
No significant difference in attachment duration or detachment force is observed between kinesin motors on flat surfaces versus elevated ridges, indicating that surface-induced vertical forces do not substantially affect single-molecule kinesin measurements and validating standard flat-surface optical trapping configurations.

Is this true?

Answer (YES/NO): NO